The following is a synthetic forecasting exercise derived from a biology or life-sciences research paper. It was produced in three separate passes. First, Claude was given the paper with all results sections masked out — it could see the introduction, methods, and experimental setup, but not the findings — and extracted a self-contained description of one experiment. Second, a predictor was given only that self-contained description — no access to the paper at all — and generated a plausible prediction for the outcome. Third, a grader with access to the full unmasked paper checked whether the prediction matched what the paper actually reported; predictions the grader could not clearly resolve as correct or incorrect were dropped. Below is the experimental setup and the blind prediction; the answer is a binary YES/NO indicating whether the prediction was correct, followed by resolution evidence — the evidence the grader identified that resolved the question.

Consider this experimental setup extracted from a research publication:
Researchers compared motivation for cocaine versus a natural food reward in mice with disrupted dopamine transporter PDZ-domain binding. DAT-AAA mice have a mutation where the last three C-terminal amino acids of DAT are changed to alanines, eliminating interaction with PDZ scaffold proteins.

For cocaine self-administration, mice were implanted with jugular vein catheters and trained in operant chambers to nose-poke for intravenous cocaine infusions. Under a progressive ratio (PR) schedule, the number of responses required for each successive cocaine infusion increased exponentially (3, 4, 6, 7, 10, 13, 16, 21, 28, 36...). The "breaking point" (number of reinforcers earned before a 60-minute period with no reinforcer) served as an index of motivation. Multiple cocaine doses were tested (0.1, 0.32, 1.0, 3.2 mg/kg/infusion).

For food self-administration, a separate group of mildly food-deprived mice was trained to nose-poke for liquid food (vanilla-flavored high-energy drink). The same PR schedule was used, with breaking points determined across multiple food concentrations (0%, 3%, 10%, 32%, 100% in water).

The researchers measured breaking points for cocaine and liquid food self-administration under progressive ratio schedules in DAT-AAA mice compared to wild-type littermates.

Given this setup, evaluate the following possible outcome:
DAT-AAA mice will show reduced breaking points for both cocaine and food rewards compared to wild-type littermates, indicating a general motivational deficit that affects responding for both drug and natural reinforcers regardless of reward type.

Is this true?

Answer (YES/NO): NO